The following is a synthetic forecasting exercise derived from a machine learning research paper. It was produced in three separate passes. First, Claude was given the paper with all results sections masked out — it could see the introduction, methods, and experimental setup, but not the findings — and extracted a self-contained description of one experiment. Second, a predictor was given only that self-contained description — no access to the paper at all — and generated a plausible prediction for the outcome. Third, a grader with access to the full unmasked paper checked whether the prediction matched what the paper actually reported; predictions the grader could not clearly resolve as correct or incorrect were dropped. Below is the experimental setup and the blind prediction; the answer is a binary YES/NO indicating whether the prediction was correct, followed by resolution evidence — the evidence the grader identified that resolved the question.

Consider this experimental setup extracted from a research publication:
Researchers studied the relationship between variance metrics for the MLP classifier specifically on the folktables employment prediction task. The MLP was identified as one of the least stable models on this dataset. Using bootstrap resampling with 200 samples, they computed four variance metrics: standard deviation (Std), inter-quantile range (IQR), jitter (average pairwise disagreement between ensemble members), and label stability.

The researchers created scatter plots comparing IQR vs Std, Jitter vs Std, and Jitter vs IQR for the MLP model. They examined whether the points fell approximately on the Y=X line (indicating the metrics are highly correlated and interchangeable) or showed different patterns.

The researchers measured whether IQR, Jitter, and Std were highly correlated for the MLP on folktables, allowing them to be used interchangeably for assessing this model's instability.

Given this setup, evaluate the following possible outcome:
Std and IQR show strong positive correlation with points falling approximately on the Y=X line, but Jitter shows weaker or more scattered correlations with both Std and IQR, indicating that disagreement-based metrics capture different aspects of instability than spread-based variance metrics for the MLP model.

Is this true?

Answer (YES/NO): NO